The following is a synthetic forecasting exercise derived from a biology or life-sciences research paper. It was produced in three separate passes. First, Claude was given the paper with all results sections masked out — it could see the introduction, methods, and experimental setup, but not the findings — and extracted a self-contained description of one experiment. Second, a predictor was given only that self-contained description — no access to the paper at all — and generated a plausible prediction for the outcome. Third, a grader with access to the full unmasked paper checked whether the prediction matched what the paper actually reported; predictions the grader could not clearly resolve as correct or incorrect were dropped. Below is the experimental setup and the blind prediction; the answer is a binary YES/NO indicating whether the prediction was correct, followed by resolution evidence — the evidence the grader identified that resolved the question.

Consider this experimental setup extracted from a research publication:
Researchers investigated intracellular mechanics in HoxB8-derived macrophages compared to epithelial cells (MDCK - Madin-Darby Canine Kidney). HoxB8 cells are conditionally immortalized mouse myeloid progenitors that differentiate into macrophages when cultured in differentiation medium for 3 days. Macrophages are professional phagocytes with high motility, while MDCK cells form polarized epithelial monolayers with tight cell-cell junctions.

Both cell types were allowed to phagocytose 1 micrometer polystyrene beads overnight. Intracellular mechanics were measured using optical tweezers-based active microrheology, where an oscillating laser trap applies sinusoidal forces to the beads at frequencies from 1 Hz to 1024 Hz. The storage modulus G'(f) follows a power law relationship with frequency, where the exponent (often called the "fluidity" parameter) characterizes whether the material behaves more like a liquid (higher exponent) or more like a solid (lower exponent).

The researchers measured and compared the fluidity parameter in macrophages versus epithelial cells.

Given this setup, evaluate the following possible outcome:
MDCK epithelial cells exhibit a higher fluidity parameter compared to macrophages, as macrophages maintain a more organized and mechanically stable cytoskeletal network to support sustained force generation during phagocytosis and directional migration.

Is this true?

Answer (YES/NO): NO